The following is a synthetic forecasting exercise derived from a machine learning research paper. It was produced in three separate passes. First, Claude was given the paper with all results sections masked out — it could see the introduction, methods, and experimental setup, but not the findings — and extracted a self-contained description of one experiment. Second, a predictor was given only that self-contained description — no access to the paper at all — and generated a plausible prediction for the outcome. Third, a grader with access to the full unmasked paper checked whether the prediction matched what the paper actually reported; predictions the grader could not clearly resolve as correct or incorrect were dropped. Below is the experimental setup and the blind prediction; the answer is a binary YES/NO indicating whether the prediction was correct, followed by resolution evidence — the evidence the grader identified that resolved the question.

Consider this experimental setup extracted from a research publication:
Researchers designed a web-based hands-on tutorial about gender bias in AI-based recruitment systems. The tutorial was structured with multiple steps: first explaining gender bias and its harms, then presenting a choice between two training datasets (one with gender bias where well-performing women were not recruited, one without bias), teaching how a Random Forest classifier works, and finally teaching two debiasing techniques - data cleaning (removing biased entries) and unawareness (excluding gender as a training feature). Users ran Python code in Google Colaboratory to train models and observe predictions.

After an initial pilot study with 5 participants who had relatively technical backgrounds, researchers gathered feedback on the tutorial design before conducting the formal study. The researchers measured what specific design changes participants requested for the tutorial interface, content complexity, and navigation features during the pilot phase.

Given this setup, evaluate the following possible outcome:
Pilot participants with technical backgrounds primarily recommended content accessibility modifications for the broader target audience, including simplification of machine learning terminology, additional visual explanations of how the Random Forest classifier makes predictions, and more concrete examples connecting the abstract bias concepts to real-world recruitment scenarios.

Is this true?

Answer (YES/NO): NO